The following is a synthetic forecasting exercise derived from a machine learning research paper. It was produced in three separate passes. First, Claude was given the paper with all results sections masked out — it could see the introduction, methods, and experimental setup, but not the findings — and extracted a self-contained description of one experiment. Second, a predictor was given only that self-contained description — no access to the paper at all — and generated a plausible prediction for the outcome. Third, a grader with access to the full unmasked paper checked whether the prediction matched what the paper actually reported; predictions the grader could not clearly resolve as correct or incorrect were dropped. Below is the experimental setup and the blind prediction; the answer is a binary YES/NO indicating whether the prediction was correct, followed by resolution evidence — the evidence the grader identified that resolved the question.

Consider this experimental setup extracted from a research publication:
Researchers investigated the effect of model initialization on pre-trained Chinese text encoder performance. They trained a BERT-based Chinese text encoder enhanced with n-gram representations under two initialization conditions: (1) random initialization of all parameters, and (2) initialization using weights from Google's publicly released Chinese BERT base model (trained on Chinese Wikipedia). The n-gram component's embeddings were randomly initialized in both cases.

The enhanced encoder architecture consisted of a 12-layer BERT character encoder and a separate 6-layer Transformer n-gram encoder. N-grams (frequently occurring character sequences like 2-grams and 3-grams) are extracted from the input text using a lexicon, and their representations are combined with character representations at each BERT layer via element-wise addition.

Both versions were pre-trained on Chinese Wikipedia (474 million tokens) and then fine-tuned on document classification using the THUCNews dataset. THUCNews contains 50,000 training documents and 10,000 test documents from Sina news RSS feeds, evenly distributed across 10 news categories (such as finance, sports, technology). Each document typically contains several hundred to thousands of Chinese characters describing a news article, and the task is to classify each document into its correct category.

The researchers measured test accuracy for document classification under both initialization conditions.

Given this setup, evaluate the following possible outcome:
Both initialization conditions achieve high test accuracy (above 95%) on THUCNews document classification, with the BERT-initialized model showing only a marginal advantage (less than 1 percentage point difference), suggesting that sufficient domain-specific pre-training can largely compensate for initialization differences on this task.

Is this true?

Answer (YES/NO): YES